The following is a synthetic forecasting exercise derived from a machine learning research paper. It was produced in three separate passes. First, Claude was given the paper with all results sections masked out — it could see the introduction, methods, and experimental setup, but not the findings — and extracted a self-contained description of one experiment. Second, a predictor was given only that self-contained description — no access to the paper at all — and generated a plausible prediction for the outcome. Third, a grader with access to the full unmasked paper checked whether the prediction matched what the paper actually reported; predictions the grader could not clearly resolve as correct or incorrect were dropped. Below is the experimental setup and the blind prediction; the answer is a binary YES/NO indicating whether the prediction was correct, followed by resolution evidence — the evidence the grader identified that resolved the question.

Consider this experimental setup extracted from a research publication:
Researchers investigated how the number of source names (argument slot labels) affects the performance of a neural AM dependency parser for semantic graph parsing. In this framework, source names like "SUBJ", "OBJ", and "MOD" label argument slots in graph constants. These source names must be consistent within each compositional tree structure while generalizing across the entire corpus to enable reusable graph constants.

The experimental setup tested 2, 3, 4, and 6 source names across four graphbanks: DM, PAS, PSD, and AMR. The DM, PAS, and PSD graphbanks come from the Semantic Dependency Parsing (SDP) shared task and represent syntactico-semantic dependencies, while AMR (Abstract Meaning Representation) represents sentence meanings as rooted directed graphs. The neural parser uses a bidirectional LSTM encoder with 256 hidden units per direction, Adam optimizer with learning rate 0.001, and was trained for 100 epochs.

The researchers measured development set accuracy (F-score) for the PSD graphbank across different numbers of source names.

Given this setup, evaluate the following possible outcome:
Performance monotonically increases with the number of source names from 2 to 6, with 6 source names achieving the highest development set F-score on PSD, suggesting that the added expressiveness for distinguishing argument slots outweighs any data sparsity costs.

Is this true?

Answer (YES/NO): NO